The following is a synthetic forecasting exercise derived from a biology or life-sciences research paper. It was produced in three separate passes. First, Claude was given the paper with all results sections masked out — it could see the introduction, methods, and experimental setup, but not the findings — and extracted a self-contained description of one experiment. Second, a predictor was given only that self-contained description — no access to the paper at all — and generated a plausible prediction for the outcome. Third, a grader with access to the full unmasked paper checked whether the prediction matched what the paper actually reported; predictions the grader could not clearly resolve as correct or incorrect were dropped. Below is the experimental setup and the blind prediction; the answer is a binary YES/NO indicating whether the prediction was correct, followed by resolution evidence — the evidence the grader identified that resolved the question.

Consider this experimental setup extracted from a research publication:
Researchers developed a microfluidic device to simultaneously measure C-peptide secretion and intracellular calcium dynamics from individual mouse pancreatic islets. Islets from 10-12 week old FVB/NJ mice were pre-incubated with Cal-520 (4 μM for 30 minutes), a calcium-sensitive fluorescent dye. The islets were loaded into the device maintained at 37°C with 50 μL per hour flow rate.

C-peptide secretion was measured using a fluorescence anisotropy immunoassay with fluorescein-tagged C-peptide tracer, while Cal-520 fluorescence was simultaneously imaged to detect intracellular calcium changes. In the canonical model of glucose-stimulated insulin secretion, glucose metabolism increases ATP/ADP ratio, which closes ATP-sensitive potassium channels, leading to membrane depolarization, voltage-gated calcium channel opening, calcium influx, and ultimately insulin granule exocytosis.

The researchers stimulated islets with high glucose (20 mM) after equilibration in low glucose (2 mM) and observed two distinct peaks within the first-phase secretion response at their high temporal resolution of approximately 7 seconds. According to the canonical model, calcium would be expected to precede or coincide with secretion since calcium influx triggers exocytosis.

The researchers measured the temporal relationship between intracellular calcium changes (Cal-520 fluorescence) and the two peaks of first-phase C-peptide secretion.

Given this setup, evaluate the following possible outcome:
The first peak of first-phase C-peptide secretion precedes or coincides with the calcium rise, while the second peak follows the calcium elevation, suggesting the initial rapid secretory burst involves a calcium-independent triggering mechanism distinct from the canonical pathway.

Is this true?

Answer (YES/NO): NO